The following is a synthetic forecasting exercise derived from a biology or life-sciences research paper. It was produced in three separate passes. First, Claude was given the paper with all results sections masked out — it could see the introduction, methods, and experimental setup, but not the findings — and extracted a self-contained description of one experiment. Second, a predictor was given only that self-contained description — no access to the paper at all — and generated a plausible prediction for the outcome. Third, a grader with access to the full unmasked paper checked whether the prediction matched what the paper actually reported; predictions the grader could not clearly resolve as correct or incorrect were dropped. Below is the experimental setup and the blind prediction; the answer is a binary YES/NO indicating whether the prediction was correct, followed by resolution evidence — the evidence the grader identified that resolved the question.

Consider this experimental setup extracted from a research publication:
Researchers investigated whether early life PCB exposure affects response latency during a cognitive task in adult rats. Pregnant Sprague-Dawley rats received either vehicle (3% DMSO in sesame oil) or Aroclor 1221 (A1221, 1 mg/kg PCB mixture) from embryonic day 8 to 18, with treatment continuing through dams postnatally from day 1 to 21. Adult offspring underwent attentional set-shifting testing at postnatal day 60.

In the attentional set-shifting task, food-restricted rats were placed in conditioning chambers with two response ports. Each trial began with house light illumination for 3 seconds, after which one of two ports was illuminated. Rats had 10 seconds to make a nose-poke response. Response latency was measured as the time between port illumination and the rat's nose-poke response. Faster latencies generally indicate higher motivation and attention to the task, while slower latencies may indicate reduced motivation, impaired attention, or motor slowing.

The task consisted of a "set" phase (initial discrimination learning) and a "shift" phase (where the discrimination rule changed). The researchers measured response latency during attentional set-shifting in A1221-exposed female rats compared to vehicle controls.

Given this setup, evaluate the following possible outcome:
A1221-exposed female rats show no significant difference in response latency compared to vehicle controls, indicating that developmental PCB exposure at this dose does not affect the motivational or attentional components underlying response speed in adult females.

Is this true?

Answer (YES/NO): NO